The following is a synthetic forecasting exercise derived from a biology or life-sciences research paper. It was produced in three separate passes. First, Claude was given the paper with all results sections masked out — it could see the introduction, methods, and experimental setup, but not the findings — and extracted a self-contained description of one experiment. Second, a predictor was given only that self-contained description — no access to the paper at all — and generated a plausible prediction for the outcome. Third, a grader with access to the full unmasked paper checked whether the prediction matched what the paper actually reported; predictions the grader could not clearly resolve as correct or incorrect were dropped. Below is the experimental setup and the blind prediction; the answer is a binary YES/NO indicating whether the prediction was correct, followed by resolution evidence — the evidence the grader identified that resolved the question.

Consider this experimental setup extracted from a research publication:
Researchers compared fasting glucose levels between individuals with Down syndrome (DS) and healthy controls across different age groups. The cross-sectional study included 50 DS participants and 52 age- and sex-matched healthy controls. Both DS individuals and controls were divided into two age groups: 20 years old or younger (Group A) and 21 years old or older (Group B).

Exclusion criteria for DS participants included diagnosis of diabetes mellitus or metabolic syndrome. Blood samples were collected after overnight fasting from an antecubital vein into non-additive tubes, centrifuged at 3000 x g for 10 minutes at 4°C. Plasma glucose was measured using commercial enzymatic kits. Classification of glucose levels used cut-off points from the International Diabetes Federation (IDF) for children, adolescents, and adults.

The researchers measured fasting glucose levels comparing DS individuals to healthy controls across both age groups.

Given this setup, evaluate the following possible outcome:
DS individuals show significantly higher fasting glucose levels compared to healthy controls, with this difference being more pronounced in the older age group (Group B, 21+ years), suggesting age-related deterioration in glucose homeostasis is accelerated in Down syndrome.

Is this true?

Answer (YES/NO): NO